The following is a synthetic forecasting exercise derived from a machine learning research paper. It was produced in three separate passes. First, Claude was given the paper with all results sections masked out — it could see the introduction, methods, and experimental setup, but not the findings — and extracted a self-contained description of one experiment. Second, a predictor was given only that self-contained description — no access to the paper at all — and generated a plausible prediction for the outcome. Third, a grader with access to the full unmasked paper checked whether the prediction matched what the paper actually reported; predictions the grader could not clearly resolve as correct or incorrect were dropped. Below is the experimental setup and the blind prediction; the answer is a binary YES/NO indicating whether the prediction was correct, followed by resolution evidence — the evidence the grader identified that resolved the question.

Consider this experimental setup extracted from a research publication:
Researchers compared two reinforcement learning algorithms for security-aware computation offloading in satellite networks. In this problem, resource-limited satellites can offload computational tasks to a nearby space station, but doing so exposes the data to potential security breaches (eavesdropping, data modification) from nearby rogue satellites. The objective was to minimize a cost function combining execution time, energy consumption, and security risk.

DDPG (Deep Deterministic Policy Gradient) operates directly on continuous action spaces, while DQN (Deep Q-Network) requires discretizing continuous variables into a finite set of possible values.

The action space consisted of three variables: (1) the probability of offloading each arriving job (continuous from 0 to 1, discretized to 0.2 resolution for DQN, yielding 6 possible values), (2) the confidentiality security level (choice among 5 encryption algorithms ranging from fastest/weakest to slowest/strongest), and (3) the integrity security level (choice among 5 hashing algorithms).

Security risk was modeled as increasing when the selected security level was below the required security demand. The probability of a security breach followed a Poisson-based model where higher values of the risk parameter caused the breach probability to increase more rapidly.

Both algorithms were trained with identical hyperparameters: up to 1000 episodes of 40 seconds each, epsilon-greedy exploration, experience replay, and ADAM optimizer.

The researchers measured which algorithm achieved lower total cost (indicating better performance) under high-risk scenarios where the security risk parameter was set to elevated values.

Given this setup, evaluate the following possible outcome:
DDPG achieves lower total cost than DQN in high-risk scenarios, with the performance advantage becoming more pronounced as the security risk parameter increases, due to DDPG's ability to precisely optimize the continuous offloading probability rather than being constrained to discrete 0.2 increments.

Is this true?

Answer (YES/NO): NO